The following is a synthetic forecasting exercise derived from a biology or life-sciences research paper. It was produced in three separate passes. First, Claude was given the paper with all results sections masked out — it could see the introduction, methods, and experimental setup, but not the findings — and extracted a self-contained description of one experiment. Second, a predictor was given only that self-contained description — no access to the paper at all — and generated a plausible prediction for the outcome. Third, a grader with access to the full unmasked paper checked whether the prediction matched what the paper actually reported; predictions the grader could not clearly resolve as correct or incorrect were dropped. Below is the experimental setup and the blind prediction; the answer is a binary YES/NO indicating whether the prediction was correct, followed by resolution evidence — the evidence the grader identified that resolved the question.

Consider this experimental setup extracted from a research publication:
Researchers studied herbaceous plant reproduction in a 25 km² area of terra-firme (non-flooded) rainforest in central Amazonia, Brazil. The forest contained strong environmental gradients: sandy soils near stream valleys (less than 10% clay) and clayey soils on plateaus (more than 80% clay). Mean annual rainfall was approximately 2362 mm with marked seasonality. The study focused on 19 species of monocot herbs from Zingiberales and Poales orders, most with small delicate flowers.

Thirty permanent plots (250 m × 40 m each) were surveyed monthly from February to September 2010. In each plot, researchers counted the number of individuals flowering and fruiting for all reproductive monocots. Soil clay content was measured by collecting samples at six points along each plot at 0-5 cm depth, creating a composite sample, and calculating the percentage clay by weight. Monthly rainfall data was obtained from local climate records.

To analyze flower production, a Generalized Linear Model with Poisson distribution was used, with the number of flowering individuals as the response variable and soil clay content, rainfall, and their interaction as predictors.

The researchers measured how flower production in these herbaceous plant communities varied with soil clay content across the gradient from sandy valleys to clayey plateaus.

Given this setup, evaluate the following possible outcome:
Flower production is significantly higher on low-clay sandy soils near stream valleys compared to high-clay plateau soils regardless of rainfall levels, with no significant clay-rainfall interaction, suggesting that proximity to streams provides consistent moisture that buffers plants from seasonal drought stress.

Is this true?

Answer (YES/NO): YES